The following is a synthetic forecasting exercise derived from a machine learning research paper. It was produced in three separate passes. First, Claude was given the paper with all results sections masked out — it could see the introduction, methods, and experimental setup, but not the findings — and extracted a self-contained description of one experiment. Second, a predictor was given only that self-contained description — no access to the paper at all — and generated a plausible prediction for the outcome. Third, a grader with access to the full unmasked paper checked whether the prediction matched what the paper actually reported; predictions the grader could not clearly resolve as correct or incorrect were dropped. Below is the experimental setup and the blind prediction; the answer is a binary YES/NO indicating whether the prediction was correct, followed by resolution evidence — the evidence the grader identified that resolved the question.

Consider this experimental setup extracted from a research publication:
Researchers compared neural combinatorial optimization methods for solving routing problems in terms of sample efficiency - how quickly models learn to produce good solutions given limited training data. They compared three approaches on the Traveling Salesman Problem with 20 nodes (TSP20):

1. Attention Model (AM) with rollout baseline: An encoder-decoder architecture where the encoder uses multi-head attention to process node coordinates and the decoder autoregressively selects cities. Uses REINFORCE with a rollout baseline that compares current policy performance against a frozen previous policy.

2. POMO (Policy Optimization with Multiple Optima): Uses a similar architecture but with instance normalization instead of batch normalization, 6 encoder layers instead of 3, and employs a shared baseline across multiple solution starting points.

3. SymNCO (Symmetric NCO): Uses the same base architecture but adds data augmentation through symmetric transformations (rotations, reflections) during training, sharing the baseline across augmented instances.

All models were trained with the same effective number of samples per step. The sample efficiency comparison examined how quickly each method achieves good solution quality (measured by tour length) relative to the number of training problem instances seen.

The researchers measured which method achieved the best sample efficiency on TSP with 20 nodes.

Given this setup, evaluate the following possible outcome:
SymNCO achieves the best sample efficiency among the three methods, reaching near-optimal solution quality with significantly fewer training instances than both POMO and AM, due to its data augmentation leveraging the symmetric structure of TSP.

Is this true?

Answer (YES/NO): YES